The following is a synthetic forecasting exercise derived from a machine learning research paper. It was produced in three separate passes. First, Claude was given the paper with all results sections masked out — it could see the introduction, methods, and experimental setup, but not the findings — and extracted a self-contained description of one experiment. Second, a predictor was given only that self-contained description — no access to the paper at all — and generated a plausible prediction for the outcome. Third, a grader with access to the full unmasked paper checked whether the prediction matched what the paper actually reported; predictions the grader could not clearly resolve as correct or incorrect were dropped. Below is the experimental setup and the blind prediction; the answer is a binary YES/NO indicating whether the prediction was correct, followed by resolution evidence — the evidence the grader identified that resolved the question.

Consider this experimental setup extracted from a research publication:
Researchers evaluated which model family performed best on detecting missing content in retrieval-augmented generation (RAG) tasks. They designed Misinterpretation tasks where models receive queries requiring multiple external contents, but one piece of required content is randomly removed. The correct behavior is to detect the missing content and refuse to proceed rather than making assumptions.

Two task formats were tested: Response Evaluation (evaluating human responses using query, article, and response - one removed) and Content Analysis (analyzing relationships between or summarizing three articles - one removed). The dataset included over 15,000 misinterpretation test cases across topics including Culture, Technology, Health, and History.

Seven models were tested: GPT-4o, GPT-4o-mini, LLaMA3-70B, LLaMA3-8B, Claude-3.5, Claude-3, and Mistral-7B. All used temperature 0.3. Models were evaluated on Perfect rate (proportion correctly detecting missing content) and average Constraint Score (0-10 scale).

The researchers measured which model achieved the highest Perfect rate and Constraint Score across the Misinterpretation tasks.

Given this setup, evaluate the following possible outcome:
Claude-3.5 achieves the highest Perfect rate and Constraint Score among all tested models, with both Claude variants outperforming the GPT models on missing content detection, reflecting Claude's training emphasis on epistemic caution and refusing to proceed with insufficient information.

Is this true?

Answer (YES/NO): NO